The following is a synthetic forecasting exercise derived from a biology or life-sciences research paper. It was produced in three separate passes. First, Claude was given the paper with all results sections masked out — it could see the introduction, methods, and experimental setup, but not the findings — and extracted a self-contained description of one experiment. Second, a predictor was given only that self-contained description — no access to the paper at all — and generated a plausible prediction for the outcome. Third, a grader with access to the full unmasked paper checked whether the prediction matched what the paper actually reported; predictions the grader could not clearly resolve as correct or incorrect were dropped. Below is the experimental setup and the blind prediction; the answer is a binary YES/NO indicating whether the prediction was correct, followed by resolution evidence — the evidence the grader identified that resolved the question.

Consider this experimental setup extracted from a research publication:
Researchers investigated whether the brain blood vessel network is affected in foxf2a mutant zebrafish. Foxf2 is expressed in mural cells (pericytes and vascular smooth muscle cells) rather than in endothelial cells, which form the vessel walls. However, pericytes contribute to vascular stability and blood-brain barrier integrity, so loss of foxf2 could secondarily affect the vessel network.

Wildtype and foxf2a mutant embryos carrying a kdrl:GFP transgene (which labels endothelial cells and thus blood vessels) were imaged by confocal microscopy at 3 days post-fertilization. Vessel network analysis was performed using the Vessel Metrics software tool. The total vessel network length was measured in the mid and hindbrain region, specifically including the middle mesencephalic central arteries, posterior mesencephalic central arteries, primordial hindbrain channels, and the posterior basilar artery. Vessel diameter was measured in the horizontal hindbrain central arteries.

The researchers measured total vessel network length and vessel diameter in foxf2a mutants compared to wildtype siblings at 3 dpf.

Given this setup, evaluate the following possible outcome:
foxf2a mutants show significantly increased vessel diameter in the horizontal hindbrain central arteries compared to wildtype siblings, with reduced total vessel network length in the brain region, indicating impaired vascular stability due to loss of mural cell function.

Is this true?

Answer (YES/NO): NO